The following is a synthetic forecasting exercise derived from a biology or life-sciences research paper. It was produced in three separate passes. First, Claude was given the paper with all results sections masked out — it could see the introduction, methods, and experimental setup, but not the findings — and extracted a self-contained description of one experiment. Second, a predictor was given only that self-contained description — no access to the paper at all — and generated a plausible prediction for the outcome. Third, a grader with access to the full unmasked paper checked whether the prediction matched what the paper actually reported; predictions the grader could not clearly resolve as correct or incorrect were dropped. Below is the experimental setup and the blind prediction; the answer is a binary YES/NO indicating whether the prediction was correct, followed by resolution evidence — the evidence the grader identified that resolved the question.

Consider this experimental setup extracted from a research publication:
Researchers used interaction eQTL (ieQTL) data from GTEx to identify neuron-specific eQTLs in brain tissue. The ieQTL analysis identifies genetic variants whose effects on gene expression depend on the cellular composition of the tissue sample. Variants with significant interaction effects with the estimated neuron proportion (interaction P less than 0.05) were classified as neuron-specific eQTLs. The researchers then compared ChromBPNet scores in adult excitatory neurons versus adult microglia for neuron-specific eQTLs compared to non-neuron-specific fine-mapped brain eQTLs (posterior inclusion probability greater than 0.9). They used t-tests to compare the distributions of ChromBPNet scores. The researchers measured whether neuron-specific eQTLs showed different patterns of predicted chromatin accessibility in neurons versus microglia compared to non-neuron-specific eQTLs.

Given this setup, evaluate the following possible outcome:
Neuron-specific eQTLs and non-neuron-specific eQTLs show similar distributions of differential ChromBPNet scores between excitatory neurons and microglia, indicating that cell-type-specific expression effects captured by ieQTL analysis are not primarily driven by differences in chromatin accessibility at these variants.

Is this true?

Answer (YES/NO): NO